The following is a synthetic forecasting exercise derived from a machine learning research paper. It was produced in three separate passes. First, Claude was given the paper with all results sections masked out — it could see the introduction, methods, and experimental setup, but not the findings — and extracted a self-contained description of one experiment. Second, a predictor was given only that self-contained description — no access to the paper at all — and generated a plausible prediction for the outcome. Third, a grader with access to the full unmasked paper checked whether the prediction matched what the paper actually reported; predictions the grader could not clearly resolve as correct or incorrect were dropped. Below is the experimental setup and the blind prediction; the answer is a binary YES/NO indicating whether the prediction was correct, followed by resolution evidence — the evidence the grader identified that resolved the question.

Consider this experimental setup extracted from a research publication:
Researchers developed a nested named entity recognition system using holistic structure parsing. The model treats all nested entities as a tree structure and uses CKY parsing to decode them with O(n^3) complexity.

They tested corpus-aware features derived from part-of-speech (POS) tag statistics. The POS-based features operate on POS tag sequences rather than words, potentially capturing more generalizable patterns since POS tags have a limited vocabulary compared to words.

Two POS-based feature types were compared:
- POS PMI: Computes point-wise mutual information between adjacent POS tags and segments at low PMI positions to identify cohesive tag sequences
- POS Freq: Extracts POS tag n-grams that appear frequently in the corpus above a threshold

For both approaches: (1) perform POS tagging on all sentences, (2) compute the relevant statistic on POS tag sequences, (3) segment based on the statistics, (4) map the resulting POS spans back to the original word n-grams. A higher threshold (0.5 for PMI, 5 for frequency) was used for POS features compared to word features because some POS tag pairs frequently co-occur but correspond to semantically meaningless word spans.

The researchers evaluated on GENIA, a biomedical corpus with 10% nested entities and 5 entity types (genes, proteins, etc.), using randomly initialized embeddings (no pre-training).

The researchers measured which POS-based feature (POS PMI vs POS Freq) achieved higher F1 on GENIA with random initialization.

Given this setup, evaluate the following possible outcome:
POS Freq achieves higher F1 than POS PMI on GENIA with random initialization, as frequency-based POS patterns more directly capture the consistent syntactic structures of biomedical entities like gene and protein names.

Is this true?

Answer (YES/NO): YES